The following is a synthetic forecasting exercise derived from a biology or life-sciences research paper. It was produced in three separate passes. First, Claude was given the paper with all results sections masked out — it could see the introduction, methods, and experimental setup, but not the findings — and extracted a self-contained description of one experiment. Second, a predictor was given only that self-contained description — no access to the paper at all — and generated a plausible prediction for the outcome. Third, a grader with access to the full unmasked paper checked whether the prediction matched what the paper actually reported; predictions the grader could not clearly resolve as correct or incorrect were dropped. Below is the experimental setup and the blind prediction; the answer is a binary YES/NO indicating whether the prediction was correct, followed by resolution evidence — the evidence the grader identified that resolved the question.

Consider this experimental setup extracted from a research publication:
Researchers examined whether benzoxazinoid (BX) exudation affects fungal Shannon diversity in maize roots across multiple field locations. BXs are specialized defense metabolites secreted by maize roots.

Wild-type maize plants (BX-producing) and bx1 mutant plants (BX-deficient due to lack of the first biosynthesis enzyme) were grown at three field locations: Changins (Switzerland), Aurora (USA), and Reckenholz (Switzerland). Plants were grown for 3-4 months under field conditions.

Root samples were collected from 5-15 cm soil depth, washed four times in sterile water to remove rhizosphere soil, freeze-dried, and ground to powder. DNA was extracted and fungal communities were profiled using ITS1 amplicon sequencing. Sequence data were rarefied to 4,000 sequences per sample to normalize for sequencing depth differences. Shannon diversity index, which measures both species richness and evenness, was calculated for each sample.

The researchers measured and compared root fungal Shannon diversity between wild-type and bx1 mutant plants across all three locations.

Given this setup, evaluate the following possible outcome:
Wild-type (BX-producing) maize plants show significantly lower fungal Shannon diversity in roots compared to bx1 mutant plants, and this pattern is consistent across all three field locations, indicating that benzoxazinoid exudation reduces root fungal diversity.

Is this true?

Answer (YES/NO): NO